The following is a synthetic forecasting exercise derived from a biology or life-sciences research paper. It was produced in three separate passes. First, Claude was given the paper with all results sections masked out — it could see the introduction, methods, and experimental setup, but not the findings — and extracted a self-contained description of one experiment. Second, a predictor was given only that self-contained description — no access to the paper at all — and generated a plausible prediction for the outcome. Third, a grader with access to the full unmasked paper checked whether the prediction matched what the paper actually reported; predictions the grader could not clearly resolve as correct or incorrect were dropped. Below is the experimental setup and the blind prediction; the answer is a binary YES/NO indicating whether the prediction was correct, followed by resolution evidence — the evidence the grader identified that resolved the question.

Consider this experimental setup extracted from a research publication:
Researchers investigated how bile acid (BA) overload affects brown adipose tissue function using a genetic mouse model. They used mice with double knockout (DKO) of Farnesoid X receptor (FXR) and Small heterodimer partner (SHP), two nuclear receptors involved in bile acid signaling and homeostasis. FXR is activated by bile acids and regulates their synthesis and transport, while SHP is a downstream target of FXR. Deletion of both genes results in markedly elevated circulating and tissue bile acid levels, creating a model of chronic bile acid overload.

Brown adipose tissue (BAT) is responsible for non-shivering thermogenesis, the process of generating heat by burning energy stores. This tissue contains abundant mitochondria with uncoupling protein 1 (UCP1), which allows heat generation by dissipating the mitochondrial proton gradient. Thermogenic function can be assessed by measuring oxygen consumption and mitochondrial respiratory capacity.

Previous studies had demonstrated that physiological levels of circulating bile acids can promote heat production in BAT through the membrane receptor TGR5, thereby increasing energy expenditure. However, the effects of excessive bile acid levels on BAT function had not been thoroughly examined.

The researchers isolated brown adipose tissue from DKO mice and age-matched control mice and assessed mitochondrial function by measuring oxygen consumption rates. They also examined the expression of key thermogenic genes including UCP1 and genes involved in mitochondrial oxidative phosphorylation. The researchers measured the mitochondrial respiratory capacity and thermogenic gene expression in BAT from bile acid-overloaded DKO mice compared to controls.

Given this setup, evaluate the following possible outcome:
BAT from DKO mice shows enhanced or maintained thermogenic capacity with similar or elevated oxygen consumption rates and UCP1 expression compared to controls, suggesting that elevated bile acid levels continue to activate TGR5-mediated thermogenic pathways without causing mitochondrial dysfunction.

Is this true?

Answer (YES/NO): NO